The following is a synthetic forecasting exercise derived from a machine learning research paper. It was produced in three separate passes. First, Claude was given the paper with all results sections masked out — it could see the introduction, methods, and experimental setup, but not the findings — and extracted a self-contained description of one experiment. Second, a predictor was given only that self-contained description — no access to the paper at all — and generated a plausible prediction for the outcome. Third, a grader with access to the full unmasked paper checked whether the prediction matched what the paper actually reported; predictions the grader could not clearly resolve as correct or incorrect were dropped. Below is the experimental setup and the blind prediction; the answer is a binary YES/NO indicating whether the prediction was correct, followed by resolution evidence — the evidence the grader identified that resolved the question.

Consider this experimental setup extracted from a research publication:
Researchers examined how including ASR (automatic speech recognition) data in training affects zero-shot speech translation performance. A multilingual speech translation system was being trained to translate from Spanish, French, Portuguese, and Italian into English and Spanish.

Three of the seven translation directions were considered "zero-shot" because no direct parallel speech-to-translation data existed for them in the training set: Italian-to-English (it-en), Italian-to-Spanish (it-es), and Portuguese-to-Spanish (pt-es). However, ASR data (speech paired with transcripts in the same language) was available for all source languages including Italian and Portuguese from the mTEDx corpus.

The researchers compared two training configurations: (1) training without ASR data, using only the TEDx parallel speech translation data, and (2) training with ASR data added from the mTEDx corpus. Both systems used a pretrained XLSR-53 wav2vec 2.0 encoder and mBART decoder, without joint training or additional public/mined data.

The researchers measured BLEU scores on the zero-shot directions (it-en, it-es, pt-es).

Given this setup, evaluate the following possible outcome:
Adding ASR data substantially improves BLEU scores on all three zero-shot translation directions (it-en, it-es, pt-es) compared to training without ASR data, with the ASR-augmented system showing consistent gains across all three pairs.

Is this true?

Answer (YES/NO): YES